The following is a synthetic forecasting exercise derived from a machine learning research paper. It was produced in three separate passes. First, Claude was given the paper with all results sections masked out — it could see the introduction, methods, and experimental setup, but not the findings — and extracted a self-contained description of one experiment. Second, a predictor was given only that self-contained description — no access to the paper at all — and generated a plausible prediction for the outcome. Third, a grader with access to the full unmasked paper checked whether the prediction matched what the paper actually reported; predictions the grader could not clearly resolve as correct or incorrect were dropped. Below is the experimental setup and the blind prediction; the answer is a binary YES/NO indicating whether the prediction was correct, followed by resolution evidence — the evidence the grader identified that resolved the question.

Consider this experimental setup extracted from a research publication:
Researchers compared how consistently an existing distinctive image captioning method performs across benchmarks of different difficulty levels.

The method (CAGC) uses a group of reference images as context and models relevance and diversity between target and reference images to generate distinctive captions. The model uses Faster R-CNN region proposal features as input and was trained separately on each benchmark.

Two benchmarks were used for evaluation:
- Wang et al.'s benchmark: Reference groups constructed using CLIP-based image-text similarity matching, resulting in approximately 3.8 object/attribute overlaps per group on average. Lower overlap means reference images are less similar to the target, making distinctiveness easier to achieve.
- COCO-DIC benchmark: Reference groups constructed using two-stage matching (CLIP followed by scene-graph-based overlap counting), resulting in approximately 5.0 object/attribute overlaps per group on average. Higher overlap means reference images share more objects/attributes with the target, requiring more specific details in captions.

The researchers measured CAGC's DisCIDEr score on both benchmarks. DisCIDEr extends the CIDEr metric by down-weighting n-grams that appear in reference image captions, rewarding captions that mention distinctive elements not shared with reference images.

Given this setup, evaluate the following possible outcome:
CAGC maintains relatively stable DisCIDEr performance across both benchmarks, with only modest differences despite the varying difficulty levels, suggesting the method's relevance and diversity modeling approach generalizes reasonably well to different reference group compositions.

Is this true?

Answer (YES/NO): YES